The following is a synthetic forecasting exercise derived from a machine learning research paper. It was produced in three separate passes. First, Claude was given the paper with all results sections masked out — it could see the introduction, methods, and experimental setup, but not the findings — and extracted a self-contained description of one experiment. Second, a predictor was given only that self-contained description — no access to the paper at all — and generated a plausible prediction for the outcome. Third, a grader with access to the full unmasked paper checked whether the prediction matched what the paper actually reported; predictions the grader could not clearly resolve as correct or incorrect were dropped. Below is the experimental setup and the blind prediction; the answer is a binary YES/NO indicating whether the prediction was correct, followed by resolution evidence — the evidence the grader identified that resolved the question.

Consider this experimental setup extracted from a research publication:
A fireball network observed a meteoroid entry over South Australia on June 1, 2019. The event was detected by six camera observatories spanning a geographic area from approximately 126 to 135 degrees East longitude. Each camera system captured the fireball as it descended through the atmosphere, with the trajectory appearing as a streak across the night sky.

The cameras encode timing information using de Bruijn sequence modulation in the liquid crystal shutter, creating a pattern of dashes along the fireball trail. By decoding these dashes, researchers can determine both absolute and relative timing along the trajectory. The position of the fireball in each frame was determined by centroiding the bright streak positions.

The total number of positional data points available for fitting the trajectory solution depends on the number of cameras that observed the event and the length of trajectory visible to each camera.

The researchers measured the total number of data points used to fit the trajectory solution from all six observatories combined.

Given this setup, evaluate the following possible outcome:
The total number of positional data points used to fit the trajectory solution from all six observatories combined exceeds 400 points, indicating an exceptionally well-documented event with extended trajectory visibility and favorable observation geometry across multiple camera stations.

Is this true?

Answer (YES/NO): NO